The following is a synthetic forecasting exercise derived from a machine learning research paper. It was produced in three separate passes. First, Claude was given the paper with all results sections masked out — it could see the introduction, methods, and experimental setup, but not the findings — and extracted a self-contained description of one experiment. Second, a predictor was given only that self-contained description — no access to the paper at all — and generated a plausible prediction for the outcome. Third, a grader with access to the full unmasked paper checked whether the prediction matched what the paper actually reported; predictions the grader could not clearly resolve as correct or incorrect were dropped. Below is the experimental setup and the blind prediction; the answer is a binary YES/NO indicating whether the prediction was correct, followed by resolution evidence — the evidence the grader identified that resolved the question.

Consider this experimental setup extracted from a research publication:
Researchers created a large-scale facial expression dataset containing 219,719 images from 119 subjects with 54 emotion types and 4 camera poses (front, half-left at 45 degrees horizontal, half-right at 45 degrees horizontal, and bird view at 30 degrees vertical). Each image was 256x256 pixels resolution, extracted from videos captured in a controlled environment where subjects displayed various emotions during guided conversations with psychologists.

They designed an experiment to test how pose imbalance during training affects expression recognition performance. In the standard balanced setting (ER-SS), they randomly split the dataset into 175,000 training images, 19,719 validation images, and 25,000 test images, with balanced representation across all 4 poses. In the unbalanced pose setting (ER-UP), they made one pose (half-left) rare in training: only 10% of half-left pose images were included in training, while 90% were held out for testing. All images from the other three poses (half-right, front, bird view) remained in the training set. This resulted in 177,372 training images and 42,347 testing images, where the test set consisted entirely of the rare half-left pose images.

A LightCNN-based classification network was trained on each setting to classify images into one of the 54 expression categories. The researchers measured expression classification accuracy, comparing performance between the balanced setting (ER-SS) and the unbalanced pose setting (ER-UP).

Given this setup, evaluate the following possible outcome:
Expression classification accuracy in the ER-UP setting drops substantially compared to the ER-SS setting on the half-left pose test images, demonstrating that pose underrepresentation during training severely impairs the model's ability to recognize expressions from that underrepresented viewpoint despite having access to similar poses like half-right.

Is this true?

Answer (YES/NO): YES